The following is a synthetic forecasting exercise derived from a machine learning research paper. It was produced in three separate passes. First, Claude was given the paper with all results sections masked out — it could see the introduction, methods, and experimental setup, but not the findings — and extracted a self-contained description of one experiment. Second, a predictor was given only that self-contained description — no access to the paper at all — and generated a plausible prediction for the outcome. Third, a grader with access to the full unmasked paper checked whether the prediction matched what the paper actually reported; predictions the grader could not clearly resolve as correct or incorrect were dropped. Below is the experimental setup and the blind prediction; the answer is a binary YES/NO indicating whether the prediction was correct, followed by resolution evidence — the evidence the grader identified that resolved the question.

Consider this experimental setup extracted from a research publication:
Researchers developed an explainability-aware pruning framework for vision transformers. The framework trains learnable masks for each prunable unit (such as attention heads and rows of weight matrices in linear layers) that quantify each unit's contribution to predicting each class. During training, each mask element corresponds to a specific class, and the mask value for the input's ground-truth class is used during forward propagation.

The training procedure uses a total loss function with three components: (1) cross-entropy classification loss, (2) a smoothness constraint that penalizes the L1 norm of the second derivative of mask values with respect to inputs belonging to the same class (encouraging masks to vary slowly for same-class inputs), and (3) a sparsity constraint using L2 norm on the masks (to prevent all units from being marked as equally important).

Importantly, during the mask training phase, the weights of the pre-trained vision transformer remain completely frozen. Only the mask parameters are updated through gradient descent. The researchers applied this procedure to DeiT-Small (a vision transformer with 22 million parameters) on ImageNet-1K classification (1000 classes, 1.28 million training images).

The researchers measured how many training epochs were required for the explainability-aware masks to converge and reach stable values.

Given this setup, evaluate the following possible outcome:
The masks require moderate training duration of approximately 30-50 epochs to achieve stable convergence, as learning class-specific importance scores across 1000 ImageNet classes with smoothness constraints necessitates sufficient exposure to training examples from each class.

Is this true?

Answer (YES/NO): YES